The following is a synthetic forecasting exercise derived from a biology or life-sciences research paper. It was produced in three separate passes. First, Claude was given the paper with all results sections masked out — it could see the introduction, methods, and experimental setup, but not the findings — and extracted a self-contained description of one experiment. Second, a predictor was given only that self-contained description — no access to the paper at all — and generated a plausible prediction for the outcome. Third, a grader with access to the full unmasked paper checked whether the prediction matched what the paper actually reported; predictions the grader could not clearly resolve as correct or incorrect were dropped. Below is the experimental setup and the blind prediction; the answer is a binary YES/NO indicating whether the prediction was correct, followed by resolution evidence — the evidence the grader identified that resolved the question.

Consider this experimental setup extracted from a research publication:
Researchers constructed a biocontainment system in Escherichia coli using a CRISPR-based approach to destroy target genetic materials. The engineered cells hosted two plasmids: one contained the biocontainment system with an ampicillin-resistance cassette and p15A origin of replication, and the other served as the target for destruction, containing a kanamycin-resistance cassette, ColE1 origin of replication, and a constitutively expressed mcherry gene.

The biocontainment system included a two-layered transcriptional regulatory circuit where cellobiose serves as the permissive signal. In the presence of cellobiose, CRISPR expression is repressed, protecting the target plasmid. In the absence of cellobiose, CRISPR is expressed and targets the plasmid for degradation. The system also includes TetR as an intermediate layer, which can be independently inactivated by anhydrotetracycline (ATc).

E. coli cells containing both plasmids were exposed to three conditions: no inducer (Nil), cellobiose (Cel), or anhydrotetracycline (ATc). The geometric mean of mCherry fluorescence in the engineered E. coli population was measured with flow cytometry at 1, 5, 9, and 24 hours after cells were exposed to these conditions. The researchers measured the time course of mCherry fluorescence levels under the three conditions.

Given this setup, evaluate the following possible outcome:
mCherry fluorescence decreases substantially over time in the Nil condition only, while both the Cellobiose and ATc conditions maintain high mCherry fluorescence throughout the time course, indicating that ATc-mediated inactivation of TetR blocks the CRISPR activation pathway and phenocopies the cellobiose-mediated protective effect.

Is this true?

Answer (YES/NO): NO